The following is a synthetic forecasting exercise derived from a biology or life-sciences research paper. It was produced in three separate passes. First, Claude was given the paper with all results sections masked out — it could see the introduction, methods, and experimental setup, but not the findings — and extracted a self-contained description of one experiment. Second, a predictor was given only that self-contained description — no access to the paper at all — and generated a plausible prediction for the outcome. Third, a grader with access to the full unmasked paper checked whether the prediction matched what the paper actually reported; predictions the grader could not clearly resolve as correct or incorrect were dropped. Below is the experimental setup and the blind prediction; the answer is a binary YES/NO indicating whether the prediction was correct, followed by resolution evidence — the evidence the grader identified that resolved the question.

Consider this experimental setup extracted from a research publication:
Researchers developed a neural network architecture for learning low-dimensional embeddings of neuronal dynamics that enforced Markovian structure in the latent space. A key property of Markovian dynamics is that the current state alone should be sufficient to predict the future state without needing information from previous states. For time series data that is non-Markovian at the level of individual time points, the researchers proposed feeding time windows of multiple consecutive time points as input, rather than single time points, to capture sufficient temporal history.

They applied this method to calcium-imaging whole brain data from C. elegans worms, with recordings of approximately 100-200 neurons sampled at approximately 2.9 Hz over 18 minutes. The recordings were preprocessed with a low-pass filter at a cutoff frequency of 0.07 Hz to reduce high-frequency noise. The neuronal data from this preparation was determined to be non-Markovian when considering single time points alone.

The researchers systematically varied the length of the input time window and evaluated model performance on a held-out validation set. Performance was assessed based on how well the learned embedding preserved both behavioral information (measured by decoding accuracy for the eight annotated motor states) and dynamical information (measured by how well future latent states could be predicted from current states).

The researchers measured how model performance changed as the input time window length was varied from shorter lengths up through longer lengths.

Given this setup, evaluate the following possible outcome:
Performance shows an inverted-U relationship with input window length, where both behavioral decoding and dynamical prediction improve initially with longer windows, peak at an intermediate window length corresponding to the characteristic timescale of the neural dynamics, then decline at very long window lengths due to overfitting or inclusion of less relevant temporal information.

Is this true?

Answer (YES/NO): NO